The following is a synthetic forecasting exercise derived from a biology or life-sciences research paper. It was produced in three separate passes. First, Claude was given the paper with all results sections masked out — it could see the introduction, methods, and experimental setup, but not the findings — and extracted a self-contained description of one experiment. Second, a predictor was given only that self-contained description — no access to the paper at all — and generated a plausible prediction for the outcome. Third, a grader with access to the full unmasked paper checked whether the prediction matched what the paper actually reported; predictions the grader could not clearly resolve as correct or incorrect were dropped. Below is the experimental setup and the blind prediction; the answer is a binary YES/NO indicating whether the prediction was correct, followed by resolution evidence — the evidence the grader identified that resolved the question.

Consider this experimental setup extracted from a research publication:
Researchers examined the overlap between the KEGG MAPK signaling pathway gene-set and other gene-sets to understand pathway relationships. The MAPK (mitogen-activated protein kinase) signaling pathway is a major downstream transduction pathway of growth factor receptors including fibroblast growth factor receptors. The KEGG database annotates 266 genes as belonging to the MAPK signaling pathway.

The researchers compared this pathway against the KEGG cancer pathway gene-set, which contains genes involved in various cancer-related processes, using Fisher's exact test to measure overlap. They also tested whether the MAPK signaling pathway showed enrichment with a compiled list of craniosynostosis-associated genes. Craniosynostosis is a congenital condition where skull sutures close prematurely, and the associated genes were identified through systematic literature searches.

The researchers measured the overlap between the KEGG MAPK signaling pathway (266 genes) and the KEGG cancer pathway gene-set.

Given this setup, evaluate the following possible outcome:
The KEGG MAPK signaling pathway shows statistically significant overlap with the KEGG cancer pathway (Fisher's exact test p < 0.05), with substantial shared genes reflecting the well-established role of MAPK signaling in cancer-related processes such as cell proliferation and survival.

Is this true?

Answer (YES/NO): YES